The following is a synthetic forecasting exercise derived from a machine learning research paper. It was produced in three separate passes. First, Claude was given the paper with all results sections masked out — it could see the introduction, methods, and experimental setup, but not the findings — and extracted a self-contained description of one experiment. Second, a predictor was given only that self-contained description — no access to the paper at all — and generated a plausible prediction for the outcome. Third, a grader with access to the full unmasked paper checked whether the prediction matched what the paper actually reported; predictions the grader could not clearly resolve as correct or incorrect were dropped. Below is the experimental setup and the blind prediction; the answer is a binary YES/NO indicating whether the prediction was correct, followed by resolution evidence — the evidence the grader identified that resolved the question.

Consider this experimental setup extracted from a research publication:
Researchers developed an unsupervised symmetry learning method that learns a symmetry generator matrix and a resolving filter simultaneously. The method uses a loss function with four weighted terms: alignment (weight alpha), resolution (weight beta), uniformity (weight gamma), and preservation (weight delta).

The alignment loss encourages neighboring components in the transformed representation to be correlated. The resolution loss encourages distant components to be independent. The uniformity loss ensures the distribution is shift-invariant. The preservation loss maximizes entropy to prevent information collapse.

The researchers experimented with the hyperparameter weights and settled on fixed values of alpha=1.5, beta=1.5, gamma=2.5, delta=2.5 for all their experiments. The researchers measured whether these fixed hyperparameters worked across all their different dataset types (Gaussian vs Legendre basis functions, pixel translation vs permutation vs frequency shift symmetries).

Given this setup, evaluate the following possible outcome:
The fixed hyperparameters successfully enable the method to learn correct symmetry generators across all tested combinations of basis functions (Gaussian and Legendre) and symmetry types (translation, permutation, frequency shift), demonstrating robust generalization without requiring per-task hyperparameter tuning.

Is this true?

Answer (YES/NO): YES